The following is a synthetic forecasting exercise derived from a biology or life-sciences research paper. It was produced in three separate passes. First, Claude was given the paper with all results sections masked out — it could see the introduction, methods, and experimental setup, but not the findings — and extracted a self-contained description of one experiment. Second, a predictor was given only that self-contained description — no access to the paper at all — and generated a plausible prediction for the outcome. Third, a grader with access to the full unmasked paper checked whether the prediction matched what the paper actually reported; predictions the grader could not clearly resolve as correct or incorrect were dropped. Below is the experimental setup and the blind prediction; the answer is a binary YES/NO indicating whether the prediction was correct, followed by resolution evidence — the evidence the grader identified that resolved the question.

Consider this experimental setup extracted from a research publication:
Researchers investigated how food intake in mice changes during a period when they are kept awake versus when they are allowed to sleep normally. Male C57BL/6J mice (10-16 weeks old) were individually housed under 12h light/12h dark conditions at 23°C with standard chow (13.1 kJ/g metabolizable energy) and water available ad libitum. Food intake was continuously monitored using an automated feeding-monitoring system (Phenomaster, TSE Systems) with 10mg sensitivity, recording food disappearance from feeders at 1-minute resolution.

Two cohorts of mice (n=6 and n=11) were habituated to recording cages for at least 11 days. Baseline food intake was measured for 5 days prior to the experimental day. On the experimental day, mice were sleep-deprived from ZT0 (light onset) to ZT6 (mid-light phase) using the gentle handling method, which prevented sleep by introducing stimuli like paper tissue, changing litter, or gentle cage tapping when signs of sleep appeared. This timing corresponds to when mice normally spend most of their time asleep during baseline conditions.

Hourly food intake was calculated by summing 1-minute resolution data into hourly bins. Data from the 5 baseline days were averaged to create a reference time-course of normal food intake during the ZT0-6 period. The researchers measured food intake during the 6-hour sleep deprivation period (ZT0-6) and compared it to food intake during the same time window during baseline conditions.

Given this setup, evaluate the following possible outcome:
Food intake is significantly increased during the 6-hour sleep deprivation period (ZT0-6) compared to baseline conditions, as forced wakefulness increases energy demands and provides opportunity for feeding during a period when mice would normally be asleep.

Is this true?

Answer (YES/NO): NO